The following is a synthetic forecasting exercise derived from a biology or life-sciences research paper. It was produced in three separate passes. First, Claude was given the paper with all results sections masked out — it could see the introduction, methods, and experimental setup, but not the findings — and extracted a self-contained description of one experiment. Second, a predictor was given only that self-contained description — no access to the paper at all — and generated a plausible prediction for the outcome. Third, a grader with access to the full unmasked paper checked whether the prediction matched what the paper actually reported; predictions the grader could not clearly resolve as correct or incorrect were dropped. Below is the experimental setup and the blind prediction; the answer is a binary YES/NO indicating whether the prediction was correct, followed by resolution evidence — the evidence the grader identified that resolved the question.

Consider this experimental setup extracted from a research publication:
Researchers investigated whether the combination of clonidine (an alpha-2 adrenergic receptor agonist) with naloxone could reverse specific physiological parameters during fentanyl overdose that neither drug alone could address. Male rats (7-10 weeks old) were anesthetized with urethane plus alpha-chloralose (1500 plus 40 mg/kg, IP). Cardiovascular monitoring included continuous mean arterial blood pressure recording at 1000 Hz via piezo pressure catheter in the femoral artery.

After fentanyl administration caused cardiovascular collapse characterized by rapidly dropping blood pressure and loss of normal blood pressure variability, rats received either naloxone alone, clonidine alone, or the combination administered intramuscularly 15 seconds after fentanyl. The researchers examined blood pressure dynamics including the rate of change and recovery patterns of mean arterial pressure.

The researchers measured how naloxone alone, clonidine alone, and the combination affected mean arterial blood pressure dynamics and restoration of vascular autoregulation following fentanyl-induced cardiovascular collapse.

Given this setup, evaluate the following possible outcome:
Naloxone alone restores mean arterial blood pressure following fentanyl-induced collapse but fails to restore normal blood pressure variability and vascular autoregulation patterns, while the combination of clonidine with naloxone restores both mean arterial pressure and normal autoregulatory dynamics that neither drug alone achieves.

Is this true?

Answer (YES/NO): NO